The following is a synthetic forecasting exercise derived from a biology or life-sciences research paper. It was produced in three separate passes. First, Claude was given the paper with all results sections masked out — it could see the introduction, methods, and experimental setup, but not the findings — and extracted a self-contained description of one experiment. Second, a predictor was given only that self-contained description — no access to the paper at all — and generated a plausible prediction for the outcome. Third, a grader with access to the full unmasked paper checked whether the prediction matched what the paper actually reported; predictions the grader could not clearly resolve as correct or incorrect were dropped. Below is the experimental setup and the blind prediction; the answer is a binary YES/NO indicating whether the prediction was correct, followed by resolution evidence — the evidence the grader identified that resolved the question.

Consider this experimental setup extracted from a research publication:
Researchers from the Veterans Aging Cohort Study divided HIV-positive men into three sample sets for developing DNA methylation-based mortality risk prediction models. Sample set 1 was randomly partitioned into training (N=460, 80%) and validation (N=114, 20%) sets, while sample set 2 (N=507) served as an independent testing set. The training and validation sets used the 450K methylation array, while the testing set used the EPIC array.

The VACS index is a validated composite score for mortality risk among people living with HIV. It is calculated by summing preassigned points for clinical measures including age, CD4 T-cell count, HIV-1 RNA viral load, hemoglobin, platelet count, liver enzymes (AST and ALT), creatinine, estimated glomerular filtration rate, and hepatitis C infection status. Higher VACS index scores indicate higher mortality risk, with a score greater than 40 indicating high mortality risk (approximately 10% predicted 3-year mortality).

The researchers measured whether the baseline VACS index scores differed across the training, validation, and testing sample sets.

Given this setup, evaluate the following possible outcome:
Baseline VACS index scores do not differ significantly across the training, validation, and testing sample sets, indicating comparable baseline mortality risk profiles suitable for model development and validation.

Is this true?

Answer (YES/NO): NO